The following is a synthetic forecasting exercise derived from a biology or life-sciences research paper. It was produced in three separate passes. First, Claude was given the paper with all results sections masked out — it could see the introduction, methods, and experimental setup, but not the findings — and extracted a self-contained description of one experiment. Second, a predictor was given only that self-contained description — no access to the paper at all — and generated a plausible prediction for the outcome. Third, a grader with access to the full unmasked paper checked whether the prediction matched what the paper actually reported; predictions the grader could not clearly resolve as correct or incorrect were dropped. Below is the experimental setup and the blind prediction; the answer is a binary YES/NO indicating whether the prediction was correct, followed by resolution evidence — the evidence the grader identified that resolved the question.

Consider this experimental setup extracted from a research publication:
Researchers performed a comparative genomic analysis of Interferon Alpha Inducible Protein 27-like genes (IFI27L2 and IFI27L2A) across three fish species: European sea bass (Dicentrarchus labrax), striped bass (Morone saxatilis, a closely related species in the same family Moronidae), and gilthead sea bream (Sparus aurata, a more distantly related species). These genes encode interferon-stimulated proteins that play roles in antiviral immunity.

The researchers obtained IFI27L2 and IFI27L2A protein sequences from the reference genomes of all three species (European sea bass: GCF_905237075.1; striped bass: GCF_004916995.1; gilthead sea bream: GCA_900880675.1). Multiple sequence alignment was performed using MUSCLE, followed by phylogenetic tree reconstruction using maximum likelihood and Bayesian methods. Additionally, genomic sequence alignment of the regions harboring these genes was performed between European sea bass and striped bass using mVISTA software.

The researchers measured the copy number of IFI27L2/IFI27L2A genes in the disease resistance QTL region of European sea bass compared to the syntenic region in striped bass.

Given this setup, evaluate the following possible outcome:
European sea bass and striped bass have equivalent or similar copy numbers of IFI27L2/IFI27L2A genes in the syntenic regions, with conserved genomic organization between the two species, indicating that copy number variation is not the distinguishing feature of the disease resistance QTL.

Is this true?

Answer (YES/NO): NO